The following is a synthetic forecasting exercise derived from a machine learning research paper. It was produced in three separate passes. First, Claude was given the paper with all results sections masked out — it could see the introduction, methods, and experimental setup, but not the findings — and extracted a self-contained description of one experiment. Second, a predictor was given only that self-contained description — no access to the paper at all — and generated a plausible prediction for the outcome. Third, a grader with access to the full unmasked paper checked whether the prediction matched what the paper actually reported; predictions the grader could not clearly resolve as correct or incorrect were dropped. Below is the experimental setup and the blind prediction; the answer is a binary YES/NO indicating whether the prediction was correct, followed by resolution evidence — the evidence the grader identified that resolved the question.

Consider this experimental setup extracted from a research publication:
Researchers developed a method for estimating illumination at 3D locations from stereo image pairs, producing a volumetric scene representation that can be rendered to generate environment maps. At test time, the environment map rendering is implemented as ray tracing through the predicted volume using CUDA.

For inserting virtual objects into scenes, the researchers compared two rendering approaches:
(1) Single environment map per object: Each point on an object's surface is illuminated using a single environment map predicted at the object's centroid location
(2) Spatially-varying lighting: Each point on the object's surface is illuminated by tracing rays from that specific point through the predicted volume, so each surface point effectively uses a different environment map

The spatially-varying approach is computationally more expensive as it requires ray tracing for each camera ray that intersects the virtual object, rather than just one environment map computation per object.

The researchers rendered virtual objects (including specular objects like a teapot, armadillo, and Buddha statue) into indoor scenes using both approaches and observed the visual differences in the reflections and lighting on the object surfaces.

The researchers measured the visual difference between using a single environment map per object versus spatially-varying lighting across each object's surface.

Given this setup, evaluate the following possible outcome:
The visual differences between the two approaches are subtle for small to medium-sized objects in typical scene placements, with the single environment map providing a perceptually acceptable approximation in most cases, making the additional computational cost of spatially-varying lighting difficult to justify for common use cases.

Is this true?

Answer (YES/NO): NO